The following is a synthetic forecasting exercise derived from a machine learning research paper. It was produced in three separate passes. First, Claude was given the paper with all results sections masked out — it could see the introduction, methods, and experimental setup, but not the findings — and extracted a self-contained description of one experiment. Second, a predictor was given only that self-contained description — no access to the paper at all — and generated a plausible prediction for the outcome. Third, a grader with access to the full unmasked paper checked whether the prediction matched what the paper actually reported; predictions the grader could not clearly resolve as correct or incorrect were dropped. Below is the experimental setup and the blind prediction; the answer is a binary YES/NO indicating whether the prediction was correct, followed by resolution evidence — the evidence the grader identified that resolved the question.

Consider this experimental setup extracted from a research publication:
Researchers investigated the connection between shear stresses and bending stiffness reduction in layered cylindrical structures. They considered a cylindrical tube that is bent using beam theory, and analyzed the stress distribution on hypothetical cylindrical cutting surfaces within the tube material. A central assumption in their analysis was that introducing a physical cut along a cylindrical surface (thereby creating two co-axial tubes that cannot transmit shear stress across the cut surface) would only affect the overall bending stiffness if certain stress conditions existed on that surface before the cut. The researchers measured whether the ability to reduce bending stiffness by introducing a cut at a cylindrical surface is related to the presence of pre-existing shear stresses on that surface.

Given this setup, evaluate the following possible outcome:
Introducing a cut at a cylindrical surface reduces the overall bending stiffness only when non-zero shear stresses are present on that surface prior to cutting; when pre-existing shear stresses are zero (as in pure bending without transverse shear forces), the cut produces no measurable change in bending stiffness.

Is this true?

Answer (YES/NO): YES